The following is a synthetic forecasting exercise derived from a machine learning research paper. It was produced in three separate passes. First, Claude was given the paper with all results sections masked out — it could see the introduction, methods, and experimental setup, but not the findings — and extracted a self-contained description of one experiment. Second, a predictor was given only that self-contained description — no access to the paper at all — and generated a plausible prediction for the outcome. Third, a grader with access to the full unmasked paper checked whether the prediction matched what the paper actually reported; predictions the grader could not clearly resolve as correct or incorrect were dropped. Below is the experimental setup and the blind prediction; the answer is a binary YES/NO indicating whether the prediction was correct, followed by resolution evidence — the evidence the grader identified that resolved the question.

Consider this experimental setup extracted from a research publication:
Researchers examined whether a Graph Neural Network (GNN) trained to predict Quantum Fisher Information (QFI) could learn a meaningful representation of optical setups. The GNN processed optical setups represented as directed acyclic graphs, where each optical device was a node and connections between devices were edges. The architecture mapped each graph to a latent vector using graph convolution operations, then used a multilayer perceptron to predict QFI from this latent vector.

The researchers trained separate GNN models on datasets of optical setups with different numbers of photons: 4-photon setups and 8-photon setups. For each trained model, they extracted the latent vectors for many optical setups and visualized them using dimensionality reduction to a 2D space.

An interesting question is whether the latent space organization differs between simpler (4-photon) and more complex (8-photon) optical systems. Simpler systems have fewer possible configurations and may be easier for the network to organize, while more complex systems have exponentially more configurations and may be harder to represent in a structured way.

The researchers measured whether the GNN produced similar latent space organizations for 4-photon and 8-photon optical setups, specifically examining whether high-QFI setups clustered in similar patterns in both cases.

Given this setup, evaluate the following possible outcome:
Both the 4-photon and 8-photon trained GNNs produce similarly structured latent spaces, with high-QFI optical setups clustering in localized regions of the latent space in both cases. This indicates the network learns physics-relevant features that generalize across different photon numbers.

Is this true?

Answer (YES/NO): YES